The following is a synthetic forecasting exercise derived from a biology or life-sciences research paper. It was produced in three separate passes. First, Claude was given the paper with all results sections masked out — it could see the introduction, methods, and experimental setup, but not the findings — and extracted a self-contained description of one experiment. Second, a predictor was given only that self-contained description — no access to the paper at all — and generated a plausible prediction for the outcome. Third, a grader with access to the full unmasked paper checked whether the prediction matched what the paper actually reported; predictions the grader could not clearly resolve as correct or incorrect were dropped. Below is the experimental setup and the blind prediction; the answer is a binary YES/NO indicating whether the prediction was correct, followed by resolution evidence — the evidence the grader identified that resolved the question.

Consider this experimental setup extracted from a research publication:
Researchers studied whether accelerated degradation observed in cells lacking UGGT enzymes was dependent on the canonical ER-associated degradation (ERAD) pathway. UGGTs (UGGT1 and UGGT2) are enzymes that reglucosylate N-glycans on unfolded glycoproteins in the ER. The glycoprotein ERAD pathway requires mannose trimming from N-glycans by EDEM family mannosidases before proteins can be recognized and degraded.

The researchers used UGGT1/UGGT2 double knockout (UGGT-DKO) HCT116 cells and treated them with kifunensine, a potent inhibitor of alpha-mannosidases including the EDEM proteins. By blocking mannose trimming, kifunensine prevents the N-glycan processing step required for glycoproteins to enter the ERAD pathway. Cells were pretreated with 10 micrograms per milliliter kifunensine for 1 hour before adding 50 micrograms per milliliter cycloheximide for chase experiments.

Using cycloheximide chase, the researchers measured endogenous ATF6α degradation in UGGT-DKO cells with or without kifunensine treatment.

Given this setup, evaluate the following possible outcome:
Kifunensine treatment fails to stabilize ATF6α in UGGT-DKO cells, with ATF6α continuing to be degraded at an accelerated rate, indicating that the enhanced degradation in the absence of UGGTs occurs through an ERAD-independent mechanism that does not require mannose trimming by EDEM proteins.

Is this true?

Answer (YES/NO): NO